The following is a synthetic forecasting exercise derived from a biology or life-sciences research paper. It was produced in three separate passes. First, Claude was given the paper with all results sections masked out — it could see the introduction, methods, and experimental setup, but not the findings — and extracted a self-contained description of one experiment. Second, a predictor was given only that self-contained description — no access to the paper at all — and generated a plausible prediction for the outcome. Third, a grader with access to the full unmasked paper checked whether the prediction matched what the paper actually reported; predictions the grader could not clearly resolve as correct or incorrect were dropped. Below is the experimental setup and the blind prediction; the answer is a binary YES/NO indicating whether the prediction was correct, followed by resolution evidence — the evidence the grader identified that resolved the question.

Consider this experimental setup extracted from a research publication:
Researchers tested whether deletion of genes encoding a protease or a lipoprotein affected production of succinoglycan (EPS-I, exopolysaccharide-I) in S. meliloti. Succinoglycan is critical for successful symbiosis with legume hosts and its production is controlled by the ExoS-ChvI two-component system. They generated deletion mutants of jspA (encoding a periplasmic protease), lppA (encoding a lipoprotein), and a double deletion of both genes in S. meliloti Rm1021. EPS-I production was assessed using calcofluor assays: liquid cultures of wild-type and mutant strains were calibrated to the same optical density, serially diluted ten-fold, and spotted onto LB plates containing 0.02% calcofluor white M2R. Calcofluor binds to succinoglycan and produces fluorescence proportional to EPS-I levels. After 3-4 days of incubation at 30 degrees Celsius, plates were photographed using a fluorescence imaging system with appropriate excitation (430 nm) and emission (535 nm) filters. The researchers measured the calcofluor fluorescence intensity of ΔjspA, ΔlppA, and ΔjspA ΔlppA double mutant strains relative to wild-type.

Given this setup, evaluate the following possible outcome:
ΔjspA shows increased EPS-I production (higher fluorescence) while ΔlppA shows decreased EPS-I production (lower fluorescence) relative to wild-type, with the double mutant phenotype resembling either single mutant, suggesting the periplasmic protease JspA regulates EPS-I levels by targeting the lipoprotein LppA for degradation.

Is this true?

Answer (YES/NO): NO